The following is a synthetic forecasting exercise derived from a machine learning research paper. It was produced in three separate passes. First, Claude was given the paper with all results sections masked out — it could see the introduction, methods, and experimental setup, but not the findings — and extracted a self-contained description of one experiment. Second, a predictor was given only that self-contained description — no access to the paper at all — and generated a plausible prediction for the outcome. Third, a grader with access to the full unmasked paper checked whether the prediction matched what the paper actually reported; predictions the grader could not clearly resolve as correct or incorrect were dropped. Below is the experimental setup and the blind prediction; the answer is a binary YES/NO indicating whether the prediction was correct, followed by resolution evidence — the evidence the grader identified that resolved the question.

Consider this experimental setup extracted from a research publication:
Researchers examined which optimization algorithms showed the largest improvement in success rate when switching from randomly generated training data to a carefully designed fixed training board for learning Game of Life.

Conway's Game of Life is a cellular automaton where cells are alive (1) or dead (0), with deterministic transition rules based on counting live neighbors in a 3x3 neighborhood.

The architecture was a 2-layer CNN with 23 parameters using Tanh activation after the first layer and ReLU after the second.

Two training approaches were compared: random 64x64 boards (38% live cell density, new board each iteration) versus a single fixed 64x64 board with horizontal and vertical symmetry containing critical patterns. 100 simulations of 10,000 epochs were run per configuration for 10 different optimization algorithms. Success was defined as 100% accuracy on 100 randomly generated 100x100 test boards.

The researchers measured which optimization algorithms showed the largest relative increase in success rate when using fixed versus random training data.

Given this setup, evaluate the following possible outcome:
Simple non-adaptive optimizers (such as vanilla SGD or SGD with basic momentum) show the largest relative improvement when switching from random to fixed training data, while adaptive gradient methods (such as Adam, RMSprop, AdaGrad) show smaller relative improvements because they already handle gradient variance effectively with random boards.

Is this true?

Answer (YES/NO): NO